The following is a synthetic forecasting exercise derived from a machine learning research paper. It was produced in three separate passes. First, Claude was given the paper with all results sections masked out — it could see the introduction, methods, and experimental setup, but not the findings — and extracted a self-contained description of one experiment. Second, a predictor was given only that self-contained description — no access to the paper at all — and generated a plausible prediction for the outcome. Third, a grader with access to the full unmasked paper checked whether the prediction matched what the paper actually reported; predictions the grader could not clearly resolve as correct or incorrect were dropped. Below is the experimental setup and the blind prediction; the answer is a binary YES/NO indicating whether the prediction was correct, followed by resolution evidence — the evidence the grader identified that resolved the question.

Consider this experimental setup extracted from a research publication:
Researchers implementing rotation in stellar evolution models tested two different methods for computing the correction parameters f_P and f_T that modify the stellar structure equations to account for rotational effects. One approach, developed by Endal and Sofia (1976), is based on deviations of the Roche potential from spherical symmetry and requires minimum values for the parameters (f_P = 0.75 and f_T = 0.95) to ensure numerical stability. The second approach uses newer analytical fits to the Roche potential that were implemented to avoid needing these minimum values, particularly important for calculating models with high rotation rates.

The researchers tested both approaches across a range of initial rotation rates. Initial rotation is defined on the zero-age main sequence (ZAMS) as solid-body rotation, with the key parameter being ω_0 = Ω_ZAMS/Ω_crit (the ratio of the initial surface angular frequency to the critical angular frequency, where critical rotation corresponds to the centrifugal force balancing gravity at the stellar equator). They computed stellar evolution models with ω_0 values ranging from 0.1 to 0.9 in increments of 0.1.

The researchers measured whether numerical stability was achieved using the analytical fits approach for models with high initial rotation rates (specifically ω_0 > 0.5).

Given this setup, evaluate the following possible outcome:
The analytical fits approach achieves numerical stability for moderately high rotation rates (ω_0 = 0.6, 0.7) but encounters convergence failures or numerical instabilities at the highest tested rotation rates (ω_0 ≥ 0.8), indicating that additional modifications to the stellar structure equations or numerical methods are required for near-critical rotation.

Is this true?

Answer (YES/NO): NO